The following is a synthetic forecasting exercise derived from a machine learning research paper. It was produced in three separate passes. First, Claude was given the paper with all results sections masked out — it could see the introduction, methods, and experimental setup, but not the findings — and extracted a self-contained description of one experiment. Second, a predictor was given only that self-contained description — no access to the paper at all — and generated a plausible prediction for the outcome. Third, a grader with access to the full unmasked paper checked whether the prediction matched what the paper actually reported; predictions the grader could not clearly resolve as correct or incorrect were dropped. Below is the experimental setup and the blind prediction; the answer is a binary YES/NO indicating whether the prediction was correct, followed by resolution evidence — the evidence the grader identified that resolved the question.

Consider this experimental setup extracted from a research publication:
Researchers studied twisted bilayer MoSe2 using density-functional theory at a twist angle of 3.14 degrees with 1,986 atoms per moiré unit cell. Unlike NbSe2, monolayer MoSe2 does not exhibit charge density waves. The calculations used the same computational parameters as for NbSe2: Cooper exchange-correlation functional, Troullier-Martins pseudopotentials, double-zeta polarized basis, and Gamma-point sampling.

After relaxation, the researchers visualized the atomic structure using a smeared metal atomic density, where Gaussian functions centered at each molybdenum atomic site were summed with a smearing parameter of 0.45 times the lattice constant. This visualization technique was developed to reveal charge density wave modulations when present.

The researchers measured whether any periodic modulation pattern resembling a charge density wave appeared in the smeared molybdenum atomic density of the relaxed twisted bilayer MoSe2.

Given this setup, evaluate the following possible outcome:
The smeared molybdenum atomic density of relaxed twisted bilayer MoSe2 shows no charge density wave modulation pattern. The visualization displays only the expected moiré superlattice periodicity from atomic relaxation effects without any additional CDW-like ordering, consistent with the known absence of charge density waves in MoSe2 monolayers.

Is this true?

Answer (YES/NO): YES